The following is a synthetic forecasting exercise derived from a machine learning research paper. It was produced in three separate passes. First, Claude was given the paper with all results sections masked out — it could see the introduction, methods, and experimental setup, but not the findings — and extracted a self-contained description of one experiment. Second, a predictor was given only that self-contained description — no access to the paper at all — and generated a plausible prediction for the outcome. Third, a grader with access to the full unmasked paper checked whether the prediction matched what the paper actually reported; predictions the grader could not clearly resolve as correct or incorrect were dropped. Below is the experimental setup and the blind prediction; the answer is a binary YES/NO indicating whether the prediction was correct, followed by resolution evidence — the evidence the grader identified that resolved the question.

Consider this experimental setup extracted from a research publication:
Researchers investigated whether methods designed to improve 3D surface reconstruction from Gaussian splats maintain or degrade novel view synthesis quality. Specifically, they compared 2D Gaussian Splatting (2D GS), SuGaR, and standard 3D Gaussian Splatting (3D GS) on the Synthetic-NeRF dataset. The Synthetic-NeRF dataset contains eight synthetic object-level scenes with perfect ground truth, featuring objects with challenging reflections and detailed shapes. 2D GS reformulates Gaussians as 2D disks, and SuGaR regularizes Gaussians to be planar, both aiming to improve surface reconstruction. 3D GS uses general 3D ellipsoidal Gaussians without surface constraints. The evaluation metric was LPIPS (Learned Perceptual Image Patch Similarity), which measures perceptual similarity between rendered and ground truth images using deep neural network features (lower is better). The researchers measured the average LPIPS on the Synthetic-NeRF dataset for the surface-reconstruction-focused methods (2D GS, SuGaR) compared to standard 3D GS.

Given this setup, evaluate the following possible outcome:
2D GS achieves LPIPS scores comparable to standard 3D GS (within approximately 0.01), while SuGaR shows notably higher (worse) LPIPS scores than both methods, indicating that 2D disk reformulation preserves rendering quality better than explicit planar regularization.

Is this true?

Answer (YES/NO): NO